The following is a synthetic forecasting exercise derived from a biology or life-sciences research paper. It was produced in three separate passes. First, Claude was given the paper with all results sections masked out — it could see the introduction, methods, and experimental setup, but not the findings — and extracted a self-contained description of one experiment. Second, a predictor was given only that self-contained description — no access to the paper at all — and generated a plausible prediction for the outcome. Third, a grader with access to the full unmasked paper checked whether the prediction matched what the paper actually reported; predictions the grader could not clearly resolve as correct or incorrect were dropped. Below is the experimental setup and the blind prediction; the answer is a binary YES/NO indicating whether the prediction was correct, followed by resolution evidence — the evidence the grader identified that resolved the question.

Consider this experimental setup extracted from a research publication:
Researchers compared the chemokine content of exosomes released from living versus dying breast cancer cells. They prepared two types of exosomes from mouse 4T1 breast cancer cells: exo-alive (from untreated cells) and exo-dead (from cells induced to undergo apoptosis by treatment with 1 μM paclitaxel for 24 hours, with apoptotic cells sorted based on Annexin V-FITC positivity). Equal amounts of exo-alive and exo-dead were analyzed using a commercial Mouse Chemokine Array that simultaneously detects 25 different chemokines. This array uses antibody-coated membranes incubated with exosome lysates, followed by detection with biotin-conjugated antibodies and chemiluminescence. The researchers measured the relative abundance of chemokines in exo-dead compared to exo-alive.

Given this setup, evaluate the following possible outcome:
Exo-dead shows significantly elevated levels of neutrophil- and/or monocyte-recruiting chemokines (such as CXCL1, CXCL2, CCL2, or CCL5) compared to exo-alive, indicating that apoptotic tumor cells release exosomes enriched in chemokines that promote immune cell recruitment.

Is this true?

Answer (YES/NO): YES